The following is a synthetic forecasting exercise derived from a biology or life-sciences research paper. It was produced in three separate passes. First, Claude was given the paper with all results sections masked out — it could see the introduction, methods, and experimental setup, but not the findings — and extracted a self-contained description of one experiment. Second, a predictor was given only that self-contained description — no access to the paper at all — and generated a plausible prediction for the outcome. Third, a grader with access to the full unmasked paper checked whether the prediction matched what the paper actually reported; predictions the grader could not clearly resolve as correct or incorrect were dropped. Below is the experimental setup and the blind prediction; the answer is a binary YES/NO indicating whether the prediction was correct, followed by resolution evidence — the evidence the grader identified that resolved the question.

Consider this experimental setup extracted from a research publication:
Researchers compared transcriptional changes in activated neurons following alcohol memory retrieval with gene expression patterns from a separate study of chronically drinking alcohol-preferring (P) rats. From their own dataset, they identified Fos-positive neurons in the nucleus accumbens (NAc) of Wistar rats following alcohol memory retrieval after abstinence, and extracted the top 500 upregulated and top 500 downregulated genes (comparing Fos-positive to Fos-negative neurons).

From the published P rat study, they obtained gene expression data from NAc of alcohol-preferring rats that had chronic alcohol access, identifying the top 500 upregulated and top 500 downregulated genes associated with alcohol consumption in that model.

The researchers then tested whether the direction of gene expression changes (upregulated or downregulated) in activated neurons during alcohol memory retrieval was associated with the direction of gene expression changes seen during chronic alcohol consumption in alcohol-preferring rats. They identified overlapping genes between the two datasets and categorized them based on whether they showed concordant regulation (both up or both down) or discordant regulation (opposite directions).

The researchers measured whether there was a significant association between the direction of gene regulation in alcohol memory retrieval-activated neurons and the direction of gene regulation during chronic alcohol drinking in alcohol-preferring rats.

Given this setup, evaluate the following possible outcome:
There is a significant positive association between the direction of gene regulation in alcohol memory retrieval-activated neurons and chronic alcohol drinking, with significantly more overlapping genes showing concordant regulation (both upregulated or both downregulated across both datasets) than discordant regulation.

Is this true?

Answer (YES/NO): YES